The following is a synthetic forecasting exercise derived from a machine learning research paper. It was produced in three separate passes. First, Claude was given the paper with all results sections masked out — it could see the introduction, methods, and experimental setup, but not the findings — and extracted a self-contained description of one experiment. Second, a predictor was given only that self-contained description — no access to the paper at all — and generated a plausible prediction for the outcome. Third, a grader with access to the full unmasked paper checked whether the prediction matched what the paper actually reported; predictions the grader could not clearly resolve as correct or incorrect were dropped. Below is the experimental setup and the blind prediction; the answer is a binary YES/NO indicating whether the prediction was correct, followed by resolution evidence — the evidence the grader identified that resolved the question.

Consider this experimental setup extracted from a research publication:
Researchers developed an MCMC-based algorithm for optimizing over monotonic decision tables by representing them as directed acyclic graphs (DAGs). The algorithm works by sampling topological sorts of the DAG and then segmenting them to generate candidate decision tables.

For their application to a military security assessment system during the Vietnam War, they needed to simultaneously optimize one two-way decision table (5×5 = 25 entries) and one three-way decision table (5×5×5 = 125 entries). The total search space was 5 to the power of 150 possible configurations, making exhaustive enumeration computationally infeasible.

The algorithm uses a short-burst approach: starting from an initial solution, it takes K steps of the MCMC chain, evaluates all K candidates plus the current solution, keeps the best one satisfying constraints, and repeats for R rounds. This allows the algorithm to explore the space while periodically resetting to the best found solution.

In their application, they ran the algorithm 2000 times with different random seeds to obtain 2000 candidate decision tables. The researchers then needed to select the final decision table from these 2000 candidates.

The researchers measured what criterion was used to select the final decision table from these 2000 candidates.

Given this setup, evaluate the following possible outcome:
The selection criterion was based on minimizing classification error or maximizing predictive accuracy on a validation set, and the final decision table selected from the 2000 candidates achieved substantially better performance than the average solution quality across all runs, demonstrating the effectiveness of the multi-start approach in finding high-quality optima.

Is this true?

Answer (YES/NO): NO